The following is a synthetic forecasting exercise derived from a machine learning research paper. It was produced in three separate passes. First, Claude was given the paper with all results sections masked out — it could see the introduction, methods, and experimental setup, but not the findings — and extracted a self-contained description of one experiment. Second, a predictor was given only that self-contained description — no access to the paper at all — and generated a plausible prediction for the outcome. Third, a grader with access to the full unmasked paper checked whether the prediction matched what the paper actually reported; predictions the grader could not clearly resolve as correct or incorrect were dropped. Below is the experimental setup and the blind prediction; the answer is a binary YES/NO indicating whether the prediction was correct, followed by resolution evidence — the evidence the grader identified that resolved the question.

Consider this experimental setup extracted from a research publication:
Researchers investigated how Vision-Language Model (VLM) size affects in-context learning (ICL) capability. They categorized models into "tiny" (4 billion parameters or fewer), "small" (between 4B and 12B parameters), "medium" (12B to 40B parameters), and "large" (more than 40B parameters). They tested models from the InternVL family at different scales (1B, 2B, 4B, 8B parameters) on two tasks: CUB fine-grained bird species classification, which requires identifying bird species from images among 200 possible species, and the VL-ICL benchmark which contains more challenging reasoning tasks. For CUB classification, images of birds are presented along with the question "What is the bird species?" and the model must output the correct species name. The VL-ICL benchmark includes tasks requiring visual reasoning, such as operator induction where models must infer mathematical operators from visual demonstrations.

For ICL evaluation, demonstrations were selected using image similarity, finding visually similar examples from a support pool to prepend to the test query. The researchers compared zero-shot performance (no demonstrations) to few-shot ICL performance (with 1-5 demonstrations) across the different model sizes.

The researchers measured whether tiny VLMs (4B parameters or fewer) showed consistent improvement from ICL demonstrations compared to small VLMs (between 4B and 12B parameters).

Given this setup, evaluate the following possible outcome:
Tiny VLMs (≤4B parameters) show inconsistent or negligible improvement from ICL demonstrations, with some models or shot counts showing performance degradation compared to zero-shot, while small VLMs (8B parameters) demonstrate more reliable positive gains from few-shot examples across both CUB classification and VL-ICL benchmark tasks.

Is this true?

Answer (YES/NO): YES